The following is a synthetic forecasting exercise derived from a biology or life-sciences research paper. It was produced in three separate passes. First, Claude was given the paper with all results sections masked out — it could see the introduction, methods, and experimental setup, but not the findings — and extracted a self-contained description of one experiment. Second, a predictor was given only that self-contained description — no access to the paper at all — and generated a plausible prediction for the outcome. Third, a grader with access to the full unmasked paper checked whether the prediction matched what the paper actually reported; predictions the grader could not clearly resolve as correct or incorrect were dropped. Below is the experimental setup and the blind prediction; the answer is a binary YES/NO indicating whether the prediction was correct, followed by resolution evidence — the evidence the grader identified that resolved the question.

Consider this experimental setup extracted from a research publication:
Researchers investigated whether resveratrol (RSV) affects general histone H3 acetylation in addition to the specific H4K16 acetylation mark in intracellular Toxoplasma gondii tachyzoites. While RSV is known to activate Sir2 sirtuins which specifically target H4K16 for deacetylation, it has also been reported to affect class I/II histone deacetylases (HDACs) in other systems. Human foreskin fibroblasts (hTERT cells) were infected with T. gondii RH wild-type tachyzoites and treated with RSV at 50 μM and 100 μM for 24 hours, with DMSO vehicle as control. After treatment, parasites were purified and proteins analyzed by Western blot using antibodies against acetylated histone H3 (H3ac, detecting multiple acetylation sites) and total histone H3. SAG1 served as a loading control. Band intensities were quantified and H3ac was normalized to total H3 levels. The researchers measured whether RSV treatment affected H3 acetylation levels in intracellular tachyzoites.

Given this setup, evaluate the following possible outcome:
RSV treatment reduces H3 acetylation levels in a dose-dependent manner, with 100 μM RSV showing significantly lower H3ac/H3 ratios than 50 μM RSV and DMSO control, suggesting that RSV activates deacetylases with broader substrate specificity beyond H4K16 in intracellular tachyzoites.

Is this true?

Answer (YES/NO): NO